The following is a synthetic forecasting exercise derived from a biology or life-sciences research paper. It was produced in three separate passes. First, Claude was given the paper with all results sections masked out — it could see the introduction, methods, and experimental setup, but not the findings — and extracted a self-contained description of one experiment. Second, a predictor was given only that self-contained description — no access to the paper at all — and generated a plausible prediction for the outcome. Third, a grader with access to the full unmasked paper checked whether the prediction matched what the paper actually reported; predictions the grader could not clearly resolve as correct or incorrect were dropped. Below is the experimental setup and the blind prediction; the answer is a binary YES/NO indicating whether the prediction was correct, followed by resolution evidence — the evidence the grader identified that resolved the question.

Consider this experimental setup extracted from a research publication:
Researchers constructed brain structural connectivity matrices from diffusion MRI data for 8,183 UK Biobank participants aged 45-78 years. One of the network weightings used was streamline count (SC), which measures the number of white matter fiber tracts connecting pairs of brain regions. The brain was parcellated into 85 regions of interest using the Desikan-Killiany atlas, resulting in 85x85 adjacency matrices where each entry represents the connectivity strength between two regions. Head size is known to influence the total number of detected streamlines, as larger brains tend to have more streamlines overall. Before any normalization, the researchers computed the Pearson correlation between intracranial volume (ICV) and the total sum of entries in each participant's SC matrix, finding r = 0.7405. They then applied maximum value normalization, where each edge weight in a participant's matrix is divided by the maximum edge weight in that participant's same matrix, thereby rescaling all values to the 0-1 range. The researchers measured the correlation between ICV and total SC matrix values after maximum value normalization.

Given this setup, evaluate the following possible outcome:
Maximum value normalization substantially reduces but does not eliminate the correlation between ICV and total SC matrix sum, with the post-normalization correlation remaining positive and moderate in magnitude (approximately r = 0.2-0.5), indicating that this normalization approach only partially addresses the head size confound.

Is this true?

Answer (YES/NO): NO